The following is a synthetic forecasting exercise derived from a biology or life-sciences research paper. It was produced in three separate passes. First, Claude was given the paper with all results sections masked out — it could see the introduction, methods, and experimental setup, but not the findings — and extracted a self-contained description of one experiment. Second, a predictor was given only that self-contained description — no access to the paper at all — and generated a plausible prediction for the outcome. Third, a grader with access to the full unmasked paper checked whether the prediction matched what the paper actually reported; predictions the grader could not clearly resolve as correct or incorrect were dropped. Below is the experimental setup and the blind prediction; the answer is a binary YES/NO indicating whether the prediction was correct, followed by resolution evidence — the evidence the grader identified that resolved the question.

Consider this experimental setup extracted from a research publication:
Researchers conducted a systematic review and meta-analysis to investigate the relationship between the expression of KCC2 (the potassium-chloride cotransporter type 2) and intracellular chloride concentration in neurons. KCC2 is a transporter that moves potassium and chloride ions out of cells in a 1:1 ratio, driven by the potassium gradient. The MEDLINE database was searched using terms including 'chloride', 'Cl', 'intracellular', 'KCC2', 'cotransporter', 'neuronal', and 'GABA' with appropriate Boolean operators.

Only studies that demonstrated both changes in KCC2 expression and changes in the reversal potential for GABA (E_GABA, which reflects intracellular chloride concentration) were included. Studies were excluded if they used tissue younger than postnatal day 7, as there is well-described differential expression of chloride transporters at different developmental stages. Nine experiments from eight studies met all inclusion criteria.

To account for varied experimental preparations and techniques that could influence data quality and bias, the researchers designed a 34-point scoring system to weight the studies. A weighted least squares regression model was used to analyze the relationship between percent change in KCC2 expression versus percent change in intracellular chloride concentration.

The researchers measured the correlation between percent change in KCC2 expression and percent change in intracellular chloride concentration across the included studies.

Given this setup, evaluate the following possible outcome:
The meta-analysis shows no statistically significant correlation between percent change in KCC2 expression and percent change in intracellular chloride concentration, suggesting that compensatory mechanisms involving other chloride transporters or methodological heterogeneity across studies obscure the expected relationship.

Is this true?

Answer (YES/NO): NO